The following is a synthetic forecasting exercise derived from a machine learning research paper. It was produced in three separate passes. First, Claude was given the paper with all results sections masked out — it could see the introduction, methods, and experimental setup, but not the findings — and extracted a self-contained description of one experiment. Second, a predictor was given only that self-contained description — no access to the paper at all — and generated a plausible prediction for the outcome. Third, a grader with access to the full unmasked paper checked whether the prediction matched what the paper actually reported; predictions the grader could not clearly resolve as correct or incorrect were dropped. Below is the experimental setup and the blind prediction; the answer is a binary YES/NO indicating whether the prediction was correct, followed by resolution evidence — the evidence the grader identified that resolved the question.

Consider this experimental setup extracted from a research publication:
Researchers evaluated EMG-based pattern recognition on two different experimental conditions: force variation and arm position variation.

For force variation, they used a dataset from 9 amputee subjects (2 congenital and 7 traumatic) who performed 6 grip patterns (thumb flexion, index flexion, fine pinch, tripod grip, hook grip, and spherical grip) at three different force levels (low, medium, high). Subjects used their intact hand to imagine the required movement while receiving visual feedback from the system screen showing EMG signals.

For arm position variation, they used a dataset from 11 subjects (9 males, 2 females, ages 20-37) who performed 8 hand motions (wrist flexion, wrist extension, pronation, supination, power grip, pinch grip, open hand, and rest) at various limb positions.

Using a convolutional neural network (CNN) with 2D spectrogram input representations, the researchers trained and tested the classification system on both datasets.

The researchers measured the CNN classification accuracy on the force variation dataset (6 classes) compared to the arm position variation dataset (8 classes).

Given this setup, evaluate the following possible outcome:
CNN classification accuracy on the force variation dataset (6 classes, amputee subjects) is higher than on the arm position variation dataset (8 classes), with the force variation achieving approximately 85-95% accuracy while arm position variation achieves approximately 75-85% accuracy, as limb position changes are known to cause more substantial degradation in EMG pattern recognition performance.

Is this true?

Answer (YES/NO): NO